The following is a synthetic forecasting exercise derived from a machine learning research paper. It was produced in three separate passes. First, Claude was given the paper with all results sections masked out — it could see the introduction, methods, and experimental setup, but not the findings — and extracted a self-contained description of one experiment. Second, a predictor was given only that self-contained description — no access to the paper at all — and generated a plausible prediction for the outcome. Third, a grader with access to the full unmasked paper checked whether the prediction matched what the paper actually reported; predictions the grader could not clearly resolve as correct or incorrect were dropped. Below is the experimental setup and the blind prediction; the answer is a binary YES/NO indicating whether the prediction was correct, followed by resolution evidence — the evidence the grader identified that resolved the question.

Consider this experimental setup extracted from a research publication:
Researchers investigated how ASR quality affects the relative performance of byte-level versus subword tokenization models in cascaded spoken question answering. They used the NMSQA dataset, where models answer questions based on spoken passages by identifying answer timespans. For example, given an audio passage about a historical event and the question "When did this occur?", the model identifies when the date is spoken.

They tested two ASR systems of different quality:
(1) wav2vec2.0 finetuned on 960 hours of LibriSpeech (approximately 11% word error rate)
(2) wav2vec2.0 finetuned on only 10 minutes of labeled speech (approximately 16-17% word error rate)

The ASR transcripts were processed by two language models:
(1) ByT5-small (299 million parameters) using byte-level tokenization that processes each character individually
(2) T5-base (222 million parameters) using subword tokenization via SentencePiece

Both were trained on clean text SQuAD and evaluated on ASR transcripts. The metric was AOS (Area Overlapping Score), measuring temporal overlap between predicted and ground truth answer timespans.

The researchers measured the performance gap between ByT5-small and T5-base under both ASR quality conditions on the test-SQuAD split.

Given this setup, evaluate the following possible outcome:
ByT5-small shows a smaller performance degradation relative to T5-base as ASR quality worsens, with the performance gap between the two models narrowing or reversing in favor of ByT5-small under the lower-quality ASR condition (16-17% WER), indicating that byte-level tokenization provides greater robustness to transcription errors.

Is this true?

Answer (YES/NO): NO